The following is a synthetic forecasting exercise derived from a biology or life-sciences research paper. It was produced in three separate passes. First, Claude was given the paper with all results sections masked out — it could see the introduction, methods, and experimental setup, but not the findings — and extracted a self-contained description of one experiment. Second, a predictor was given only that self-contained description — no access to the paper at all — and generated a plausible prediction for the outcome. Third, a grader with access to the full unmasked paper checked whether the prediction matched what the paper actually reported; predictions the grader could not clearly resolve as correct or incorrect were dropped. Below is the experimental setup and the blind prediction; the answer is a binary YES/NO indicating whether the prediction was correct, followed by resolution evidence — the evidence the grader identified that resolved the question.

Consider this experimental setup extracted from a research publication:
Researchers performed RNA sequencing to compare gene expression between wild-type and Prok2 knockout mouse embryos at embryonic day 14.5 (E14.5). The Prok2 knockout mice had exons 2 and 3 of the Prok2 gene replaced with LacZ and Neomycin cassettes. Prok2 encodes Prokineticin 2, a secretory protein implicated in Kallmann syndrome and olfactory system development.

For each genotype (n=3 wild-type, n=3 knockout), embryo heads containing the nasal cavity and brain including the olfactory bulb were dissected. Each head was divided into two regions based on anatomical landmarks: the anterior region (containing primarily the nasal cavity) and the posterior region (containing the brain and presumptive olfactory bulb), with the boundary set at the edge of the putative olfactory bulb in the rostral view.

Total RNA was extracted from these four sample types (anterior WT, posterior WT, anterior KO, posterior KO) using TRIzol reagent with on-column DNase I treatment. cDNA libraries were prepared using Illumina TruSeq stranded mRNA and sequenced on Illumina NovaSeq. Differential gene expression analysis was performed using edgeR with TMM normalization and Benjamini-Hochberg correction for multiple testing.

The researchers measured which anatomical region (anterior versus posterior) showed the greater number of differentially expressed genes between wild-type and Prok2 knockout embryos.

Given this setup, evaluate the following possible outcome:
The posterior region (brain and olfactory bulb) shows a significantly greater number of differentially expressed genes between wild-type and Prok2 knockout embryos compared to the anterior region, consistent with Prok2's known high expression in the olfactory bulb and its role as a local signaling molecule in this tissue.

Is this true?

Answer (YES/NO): YES